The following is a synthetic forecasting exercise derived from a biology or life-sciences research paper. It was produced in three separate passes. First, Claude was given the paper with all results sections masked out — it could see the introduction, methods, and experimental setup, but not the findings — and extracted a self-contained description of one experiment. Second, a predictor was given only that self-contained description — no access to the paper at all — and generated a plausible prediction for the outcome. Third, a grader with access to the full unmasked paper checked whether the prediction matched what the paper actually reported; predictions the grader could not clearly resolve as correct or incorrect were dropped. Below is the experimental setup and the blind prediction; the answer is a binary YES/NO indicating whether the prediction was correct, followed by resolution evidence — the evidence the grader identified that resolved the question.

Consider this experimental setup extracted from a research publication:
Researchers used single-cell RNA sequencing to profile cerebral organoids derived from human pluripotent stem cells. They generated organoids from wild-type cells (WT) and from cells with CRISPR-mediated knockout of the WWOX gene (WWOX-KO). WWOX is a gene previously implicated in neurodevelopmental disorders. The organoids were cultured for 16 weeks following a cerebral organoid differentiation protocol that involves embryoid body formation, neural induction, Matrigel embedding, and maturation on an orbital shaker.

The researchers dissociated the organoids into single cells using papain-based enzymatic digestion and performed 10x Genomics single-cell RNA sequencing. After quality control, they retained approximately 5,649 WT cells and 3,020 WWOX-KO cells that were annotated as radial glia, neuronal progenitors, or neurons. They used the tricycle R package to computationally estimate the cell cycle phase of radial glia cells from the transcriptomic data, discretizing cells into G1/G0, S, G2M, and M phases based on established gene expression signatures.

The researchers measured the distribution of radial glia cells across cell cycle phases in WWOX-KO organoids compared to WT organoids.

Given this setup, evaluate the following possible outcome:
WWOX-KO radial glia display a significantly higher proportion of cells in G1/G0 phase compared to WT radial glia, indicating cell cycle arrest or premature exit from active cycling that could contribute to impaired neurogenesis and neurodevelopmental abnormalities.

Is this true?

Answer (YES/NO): NO